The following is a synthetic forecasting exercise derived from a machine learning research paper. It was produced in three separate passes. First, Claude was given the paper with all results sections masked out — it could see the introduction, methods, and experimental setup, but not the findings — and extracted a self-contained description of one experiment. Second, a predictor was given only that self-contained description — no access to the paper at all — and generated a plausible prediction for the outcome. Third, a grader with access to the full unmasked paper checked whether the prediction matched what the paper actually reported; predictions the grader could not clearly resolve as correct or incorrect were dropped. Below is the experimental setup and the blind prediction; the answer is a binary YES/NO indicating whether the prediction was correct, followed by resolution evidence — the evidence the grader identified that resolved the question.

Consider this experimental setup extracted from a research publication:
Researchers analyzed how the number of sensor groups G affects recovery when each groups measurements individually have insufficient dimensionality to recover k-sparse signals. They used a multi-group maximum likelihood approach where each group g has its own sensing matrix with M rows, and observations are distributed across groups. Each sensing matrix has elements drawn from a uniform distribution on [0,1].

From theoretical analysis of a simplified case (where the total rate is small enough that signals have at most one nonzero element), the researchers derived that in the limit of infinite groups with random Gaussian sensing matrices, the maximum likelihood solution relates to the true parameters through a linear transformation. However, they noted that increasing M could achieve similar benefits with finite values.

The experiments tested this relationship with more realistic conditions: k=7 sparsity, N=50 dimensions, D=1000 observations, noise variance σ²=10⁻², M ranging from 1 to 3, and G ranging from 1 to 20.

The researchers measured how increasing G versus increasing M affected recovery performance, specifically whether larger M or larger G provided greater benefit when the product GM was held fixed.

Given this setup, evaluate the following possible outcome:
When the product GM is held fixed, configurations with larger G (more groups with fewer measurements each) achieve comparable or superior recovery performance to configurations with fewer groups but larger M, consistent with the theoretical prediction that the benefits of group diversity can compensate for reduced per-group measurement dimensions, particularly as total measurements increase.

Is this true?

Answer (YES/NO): NO